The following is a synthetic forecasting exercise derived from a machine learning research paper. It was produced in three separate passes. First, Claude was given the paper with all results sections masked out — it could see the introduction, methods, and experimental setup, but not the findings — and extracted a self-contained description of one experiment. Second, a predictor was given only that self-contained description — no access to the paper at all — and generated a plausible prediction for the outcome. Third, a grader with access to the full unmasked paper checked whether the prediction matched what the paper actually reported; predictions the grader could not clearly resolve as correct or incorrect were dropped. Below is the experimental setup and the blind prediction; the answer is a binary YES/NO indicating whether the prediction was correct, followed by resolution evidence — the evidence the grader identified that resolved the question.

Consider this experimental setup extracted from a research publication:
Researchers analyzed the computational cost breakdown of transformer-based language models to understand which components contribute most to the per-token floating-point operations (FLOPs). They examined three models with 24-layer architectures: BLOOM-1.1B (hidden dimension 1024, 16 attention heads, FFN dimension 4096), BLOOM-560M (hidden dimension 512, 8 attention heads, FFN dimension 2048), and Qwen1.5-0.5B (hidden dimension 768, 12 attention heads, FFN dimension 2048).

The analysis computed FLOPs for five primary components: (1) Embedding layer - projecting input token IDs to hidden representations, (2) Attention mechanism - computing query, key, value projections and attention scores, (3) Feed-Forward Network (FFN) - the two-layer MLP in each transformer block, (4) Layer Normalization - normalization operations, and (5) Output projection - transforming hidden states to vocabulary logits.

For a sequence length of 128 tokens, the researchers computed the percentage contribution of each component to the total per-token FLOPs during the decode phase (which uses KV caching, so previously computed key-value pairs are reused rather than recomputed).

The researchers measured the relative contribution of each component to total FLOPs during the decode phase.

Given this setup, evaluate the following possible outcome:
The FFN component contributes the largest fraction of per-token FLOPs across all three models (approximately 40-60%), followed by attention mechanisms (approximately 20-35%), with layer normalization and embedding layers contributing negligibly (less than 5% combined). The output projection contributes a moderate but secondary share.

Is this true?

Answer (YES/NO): NO